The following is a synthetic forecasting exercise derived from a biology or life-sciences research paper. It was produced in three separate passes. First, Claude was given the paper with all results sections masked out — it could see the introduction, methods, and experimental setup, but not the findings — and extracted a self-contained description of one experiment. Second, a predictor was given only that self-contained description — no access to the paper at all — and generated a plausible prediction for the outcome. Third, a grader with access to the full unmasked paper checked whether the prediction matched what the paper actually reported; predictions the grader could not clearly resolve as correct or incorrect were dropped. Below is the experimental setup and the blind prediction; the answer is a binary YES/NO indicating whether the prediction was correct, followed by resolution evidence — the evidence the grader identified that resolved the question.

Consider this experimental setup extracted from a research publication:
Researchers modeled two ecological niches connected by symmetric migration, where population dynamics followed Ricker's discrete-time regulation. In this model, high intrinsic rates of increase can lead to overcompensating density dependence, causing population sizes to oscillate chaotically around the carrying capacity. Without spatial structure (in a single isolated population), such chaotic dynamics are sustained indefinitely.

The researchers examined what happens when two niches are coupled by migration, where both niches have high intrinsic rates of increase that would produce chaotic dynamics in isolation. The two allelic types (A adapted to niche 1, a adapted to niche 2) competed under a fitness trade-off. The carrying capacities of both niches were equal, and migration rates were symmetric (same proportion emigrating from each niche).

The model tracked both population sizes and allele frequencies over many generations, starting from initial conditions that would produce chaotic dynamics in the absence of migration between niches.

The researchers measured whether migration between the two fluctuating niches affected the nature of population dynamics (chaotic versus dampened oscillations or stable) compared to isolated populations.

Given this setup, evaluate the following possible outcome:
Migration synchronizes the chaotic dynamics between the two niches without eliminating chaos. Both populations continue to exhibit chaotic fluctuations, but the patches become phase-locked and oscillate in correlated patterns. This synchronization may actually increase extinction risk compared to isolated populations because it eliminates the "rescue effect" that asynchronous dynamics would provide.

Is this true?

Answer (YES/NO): NO